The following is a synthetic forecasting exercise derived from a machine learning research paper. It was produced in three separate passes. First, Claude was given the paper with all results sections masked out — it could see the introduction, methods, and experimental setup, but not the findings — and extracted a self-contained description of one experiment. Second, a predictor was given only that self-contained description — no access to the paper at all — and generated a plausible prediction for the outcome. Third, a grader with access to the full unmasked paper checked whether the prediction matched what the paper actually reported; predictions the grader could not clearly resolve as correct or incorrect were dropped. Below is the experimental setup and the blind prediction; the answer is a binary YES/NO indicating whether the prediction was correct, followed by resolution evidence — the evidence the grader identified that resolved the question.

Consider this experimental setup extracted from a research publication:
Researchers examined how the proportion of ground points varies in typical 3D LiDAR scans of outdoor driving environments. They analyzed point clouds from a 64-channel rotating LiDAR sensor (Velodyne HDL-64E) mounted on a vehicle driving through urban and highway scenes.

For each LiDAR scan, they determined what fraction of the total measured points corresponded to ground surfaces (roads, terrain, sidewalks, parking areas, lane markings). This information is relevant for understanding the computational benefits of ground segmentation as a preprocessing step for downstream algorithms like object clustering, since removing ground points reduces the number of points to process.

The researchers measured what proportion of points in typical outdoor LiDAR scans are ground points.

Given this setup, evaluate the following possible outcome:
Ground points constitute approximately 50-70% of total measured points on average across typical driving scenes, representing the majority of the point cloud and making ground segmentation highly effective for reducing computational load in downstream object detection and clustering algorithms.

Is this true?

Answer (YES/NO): NO